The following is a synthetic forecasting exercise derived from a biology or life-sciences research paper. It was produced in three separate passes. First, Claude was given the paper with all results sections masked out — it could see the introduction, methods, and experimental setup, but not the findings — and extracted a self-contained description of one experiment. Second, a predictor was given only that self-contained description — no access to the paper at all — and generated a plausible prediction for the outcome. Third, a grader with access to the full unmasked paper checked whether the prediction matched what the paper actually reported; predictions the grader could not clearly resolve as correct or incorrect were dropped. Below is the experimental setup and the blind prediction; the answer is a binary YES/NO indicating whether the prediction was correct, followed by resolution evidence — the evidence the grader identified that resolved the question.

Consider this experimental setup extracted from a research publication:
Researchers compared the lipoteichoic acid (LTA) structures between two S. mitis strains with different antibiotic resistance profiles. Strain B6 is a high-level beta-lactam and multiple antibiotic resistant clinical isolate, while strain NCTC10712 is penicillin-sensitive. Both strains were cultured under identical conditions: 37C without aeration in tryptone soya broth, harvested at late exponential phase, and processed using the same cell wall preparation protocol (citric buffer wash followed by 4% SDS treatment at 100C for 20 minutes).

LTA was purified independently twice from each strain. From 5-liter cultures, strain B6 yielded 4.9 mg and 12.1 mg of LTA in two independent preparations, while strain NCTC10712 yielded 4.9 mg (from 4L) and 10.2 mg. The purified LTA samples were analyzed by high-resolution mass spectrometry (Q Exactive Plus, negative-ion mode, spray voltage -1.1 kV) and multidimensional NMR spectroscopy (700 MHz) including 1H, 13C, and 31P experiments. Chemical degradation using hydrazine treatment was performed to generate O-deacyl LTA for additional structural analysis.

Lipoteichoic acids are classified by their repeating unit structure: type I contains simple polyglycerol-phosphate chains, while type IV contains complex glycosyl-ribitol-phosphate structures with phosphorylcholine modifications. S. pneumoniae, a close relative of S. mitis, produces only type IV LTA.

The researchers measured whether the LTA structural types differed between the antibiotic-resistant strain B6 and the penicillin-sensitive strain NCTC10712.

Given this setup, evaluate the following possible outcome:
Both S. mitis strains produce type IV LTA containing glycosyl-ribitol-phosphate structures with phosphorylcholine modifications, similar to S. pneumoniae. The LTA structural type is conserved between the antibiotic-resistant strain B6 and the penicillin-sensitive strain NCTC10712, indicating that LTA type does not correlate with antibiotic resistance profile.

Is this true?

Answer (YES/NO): NO